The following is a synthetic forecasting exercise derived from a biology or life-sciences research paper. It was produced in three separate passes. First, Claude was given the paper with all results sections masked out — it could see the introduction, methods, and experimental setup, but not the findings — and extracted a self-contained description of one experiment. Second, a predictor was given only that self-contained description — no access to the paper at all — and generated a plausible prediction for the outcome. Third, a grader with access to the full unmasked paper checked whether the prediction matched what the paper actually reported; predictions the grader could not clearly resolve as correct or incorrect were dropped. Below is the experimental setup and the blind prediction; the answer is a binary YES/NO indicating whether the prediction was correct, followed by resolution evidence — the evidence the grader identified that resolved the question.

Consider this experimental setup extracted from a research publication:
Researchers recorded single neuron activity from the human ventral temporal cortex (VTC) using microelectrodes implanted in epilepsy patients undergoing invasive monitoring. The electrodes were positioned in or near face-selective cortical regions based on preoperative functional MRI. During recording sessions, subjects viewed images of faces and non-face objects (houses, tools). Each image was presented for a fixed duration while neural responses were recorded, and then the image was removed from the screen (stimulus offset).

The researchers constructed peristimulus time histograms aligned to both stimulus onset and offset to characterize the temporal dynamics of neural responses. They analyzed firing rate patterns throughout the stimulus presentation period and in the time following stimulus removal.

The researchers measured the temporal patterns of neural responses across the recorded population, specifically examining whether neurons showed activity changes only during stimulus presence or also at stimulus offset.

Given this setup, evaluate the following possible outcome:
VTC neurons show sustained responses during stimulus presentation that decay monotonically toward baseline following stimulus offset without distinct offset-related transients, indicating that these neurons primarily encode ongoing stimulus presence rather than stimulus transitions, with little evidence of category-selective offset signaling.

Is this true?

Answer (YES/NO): NO